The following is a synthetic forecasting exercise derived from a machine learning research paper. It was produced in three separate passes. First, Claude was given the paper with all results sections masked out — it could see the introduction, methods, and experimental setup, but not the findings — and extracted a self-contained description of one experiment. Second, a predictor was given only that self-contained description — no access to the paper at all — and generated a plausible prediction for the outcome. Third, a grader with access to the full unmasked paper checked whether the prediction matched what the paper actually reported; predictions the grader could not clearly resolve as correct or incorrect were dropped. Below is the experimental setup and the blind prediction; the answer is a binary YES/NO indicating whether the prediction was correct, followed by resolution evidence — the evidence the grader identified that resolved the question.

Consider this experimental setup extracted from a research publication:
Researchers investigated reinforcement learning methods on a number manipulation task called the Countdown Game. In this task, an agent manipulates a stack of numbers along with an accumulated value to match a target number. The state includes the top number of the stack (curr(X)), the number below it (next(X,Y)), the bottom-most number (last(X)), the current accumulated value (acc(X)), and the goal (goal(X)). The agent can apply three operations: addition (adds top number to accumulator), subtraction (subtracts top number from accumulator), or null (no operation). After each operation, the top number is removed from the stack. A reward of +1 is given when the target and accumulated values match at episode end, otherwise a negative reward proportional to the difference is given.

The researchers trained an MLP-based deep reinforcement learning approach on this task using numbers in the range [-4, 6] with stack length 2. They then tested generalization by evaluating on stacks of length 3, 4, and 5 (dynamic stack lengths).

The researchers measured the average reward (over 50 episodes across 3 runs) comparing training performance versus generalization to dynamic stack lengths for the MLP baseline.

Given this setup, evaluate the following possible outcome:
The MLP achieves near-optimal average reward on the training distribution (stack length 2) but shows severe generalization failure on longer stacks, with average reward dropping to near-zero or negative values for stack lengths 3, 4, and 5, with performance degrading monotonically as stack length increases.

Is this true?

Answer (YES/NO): NO